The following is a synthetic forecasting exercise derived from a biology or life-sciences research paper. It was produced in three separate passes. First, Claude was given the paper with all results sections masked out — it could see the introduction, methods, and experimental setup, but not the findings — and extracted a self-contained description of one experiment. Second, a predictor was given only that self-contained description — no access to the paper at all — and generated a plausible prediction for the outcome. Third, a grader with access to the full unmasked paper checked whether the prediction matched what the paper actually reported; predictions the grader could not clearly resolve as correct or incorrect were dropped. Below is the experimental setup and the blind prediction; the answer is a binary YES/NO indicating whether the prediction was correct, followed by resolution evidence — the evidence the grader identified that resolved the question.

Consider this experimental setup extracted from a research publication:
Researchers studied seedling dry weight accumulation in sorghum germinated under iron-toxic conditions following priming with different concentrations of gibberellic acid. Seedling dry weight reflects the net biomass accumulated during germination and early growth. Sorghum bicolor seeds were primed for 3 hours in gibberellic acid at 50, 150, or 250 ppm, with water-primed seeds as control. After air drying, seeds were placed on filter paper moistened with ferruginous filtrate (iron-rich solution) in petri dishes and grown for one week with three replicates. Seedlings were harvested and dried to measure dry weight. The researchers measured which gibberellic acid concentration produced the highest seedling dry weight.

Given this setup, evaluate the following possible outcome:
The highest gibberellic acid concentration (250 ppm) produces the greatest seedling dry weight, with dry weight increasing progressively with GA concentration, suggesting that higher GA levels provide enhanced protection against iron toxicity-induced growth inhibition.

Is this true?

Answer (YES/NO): NO